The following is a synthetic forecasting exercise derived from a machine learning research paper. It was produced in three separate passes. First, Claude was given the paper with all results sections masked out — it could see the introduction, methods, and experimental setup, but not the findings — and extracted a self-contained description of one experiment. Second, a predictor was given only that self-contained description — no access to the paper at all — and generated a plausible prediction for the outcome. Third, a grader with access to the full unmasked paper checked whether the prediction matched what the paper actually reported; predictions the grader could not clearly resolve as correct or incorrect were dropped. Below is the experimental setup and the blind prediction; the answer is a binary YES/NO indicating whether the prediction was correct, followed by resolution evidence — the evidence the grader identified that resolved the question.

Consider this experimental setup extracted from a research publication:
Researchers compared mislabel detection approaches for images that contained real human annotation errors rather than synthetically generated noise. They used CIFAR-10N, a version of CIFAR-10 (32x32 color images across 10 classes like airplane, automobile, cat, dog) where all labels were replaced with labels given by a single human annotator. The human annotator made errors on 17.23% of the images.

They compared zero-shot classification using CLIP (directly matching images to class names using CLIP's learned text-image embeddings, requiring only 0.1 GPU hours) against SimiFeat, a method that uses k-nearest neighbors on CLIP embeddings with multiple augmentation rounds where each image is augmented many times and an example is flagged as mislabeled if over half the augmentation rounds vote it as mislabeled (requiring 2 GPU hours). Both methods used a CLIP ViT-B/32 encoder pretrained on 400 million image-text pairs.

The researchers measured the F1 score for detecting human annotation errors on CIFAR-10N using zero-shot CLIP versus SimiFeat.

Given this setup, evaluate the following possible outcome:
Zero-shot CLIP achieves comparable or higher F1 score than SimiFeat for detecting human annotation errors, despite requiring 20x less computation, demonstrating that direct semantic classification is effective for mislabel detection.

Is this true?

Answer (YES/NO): NO